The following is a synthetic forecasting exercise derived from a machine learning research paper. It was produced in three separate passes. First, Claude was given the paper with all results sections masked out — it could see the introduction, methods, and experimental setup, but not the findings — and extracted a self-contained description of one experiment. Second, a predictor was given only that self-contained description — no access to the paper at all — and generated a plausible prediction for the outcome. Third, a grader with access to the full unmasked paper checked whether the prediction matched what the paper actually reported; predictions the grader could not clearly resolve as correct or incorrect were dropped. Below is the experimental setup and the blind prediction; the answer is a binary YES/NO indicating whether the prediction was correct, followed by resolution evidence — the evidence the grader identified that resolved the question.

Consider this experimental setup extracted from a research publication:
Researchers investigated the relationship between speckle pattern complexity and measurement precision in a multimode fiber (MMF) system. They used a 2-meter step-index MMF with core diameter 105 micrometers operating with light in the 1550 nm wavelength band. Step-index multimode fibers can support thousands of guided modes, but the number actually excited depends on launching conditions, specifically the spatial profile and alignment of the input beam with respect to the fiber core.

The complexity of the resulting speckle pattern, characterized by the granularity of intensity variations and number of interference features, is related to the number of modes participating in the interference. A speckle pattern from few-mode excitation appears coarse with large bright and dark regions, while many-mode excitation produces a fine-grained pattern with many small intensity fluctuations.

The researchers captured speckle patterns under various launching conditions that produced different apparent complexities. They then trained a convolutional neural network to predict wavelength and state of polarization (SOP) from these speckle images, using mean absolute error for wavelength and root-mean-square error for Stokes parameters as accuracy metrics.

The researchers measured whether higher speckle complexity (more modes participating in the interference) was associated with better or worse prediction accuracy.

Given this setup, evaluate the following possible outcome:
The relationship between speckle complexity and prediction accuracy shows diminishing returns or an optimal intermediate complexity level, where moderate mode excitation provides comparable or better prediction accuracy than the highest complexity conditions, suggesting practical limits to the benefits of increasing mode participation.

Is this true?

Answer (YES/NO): YES